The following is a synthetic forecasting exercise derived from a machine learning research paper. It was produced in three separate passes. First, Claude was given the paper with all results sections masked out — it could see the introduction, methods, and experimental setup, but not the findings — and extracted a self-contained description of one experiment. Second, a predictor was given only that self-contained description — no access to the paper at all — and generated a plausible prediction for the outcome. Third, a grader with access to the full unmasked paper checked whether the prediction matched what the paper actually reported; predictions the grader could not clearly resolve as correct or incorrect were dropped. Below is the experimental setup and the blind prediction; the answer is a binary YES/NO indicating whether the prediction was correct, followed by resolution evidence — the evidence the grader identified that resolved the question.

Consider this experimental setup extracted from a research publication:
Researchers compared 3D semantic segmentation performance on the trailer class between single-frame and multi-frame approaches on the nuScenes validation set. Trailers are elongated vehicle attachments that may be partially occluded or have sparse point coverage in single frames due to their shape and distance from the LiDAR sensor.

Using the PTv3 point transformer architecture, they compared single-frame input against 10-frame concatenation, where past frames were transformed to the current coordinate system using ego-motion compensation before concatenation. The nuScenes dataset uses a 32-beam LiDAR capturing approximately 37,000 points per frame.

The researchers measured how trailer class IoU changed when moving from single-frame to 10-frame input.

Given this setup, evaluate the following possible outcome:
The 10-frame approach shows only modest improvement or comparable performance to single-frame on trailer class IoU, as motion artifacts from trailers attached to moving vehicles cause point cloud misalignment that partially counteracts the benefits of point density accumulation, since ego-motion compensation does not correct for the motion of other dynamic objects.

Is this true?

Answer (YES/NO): NO